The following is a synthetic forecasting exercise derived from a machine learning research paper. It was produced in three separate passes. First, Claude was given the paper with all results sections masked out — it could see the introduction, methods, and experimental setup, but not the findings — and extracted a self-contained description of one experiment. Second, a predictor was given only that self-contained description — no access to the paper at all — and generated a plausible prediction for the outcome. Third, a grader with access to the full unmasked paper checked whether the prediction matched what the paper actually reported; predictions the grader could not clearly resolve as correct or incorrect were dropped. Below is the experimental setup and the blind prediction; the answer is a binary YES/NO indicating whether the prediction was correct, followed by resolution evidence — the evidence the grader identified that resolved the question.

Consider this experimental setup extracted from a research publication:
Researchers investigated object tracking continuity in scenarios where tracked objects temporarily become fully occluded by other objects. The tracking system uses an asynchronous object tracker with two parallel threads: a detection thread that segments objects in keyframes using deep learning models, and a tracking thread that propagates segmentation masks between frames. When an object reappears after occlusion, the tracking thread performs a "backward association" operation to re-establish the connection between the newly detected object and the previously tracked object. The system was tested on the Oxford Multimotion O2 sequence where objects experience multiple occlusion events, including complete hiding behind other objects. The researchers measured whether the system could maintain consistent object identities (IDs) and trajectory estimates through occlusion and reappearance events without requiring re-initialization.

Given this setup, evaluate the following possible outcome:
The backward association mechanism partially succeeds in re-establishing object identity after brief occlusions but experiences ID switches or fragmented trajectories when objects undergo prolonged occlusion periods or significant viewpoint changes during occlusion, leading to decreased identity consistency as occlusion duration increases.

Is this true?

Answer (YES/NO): NO